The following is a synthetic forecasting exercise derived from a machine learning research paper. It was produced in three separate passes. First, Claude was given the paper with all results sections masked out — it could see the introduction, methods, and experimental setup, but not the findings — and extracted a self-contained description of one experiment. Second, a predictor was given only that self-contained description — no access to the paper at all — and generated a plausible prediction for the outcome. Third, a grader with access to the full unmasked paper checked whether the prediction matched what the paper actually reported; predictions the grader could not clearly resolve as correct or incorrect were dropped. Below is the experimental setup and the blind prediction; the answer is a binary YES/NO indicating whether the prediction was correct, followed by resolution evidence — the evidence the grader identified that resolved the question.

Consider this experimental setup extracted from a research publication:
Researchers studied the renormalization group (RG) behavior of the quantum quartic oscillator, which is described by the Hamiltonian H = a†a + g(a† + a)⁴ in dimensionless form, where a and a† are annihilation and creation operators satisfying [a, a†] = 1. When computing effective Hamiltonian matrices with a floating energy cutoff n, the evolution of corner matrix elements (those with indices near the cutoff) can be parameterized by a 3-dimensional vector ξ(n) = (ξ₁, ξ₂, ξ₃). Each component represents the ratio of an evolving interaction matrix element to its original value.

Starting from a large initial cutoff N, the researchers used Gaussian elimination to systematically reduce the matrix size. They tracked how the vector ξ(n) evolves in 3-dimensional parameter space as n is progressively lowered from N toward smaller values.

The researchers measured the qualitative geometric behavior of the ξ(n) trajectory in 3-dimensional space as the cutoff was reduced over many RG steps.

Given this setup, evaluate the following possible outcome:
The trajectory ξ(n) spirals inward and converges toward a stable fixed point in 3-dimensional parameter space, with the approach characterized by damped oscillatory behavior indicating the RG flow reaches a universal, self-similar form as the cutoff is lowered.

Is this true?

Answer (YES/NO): NO